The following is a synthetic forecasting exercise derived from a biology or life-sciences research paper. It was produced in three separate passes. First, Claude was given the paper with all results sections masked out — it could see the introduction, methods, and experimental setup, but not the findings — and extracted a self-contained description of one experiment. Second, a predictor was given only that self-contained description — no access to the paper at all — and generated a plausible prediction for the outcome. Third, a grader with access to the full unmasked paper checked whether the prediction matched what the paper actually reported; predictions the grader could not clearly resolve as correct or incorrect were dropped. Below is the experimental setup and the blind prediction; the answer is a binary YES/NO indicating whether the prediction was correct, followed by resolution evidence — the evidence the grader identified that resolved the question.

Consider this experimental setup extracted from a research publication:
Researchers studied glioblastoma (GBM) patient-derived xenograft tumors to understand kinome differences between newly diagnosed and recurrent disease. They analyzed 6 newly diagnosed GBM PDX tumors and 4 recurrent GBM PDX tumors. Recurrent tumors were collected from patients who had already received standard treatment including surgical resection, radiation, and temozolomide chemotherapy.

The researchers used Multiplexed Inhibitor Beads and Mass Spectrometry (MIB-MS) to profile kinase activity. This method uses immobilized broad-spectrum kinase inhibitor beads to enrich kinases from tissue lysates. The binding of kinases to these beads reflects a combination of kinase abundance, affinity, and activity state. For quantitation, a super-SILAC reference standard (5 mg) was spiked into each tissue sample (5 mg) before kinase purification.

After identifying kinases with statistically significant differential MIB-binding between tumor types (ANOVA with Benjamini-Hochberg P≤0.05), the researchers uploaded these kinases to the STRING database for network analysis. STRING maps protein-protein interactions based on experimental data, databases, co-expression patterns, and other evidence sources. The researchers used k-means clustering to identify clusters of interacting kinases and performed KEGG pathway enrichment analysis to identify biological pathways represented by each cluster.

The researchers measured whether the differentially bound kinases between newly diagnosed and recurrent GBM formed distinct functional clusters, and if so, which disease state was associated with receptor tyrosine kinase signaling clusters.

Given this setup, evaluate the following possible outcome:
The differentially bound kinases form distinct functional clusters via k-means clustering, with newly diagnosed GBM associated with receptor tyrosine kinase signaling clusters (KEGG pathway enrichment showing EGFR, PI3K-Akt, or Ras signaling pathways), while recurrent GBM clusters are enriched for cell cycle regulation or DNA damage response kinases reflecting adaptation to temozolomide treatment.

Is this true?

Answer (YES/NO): NO